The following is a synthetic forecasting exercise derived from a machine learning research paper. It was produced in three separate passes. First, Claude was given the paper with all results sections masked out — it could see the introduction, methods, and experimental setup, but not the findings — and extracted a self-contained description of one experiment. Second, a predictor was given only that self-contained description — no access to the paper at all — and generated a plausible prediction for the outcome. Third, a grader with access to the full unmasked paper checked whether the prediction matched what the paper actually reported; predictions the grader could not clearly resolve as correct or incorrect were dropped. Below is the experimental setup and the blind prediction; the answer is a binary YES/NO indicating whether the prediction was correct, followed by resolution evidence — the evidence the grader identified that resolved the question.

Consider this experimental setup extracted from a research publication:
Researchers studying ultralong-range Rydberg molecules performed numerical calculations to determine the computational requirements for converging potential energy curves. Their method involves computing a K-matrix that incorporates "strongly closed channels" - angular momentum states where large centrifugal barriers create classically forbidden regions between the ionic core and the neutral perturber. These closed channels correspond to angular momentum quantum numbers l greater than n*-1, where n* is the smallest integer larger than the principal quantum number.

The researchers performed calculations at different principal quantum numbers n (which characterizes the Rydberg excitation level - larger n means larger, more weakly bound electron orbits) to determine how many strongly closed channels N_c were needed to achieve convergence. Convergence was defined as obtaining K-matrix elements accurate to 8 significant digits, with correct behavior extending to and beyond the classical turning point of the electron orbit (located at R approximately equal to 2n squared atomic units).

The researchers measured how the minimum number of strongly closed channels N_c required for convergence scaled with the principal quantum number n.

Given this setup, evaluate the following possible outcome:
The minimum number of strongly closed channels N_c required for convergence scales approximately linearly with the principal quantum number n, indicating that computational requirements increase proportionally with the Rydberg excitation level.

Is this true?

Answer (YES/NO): YES